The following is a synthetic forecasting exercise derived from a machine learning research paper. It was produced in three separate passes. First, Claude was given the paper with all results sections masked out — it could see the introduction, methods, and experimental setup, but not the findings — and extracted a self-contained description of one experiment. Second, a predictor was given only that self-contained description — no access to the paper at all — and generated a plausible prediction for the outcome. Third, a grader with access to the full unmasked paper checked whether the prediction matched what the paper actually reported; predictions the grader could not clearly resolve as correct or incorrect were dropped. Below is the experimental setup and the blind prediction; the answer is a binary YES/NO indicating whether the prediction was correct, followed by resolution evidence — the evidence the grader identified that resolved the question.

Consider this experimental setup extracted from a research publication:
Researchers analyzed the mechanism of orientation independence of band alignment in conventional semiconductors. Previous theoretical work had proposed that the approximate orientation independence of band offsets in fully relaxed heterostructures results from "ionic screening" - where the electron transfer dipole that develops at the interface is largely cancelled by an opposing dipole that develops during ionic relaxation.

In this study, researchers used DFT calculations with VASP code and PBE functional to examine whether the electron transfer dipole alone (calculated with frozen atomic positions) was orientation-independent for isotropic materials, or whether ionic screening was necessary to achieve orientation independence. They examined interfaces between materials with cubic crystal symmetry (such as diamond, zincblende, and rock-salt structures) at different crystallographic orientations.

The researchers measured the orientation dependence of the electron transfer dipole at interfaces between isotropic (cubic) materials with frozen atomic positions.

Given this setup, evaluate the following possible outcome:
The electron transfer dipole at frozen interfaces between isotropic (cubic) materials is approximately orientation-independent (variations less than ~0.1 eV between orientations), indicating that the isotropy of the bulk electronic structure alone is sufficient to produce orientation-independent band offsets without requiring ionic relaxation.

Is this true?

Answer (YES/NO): YES